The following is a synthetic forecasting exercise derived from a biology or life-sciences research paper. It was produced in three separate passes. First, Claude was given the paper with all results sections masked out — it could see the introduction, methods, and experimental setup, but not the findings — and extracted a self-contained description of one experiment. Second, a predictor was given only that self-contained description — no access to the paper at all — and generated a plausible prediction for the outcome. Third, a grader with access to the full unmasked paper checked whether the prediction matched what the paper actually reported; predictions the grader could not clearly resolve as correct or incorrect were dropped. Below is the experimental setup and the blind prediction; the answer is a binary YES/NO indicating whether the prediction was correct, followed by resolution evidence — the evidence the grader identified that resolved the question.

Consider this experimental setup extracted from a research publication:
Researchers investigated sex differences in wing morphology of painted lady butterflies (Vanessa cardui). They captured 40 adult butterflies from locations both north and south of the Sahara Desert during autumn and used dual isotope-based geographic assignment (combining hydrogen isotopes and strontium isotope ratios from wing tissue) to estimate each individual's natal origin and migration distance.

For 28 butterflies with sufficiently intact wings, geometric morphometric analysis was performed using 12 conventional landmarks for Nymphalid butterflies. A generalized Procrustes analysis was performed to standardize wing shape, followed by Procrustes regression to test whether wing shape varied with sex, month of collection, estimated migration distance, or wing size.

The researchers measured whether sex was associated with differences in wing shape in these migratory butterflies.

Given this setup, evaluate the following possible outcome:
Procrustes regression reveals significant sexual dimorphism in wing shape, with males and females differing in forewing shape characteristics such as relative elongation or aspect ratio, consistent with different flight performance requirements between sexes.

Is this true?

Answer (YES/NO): NO